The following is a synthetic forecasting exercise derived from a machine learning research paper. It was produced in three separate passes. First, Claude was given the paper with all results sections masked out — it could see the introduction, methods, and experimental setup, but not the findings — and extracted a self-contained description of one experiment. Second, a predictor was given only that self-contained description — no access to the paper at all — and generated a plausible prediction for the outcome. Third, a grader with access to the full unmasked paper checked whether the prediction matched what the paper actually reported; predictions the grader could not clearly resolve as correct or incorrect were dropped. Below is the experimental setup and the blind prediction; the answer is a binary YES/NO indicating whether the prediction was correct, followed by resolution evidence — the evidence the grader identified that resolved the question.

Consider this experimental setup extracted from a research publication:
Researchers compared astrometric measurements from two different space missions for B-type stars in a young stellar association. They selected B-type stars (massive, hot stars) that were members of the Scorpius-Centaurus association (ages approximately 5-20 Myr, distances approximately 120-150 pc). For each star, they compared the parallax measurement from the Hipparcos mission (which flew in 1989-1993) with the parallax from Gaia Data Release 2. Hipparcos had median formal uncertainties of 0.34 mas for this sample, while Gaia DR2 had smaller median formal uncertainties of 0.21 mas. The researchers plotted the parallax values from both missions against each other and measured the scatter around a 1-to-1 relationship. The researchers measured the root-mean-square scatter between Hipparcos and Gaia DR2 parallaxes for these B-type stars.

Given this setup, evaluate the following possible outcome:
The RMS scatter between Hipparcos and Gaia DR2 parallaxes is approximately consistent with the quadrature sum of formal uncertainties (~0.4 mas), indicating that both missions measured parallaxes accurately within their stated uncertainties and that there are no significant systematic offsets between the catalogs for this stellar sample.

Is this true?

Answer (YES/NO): NO